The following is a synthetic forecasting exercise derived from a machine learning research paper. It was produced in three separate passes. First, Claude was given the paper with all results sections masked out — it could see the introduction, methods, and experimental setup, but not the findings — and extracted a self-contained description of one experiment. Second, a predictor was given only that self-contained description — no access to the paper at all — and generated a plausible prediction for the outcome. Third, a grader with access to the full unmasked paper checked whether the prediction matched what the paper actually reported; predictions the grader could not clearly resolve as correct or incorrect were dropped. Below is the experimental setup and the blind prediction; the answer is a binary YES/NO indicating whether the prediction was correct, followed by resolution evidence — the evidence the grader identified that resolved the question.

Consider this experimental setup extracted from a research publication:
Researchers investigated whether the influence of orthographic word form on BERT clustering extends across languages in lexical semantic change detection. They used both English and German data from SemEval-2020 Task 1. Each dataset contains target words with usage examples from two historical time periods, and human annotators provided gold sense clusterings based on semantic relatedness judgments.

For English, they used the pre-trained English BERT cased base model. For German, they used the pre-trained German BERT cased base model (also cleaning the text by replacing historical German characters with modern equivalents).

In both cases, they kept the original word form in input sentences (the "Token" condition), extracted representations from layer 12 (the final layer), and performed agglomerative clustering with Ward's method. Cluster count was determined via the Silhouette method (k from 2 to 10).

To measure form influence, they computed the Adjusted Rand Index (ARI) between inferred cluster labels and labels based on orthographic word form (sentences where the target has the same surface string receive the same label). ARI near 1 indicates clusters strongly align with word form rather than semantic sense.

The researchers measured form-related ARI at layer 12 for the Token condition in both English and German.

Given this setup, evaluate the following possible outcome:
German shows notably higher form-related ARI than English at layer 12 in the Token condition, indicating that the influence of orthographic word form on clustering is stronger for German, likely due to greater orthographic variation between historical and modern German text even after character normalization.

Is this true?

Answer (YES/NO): NO